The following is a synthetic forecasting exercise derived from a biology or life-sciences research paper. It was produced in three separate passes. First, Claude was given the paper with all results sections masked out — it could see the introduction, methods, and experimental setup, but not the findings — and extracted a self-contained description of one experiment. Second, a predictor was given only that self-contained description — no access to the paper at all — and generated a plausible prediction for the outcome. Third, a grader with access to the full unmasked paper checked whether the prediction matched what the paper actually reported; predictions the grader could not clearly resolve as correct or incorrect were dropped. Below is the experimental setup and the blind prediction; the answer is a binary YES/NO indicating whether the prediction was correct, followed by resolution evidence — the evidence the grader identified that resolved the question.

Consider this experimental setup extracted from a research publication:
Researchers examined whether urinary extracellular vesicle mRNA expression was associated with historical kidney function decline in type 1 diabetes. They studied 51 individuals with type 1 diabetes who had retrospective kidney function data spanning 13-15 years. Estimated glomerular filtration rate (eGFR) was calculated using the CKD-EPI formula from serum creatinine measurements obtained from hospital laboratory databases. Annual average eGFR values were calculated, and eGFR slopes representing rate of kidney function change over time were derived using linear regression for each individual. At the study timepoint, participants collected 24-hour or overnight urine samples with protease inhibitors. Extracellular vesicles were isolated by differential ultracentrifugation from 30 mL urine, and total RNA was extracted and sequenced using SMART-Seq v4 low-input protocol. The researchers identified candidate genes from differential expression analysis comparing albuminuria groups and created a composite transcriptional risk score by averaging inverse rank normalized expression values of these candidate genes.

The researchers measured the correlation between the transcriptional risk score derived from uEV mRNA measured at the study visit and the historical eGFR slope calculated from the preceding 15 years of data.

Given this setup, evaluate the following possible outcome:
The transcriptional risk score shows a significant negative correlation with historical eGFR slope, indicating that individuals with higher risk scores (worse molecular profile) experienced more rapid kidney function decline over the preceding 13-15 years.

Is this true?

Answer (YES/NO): YES